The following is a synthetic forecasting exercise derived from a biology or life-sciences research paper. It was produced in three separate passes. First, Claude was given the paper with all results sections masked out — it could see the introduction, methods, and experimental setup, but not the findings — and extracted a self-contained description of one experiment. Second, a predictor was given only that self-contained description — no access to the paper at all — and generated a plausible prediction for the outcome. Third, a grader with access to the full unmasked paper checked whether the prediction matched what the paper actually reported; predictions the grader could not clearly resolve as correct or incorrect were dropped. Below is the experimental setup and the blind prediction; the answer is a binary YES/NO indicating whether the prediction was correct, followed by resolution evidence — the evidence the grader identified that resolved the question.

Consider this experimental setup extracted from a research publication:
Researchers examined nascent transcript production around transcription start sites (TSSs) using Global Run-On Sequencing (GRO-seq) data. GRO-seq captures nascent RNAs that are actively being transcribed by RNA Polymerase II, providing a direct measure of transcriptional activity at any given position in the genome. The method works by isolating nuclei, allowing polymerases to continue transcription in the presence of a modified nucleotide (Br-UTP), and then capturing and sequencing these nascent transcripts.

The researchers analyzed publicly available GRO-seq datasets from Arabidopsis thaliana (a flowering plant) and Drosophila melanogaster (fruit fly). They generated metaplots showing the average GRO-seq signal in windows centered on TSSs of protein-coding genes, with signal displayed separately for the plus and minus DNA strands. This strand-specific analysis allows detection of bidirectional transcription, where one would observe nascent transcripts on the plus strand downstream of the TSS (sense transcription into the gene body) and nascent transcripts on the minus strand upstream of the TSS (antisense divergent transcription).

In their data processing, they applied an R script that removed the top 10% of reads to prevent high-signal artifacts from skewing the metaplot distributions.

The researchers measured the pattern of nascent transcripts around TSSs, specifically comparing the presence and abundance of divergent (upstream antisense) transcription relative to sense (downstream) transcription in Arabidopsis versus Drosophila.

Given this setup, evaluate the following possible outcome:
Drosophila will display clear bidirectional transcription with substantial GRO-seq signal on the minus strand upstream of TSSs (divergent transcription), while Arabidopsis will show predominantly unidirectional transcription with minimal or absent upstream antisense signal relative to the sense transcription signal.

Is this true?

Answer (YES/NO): YES